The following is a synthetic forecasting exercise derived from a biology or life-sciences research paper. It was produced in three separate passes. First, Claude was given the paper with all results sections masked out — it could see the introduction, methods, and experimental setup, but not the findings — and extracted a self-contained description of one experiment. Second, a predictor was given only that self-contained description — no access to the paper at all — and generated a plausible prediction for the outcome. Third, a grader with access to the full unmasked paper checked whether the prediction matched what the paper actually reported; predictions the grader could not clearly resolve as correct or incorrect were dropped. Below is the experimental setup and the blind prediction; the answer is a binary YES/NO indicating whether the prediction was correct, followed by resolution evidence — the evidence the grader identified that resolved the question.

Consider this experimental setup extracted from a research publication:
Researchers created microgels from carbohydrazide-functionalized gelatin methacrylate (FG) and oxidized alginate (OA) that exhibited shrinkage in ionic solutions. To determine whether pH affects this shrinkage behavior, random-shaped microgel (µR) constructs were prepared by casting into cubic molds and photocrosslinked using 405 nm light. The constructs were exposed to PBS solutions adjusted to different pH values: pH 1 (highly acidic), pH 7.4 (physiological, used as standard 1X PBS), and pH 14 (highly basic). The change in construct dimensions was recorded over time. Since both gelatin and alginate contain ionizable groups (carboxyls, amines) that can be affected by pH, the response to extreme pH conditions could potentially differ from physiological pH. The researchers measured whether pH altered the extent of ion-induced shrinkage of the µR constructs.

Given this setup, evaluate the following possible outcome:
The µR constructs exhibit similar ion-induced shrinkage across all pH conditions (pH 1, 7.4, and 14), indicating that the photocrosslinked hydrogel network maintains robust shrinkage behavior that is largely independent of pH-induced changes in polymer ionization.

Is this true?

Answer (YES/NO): YES